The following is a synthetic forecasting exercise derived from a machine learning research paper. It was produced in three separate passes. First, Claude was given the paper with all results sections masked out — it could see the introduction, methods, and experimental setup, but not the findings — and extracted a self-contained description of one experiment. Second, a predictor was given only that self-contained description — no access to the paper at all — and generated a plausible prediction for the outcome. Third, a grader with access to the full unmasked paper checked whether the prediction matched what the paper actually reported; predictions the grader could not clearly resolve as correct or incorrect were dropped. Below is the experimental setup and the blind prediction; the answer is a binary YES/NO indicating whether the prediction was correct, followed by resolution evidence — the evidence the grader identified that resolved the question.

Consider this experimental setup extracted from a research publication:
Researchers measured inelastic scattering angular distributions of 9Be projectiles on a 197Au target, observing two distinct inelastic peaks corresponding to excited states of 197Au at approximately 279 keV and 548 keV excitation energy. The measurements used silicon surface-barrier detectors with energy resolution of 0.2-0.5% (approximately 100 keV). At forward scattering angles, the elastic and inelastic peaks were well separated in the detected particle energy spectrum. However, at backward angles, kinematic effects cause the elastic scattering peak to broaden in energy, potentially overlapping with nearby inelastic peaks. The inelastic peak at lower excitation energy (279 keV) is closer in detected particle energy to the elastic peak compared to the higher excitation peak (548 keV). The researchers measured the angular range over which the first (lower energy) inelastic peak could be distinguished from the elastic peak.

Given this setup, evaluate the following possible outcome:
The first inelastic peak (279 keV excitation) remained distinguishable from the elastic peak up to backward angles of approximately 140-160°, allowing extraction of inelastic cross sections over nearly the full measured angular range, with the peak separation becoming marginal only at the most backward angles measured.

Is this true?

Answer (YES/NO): NO